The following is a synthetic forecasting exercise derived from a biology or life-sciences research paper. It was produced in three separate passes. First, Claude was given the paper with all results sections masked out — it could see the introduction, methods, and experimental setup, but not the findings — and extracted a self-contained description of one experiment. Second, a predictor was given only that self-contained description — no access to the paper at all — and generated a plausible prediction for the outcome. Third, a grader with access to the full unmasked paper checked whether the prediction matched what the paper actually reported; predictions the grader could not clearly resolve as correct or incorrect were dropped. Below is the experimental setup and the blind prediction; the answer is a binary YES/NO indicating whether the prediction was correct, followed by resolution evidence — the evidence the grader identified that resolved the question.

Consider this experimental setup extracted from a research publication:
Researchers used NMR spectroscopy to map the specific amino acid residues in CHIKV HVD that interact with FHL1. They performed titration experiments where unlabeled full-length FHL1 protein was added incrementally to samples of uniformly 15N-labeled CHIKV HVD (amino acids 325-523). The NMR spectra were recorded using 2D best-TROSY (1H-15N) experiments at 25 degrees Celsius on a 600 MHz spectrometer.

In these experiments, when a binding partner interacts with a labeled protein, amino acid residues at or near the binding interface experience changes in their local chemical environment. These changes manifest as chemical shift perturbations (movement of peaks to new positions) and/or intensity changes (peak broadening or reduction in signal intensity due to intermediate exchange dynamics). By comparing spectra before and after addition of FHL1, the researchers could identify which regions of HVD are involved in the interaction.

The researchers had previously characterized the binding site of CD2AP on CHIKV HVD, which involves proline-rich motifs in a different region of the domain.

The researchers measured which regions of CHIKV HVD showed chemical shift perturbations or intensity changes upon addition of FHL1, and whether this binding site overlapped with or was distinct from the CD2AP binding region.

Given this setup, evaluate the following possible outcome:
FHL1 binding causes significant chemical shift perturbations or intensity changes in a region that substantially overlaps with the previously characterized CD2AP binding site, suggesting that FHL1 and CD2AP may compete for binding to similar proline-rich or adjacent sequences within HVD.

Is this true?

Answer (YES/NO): YES